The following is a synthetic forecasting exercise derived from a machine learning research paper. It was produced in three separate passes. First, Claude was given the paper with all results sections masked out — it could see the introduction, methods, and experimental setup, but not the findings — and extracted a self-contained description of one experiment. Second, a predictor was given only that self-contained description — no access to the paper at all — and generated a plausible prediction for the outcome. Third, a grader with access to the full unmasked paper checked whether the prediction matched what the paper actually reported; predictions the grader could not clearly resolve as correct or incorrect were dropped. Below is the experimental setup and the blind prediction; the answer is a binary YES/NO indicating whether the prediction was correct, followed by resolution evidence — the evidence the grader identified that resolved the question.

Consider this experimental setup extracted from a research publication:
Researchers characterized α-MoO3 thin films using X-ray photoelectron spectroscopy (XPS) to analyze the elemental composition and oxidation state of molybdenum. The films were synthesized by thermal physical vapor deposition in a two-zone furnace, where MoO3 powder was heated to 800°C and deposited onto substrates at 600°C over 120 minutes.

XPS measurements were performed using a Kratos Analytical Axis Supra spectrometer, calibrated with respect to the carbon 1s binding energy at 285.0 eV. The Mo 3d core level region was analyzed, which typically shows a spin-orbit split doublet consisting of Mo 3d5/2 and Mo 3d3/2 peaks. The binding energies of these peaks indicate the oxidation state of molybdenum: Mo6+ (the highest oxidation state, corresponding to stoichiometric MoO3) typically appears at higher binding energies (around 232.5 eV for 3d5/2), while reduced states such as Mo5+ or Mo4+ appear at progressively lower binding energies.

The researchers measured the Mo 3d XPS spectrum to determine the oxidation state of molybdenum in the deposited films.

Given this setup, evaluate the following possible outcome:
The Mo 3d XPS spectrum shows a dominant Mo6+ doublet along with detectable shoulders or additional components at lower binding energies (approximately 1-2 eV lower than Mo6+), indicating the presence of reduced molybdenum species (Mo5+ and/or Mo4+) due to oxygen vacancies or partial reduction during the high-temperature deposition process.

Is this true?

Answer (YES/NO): NO